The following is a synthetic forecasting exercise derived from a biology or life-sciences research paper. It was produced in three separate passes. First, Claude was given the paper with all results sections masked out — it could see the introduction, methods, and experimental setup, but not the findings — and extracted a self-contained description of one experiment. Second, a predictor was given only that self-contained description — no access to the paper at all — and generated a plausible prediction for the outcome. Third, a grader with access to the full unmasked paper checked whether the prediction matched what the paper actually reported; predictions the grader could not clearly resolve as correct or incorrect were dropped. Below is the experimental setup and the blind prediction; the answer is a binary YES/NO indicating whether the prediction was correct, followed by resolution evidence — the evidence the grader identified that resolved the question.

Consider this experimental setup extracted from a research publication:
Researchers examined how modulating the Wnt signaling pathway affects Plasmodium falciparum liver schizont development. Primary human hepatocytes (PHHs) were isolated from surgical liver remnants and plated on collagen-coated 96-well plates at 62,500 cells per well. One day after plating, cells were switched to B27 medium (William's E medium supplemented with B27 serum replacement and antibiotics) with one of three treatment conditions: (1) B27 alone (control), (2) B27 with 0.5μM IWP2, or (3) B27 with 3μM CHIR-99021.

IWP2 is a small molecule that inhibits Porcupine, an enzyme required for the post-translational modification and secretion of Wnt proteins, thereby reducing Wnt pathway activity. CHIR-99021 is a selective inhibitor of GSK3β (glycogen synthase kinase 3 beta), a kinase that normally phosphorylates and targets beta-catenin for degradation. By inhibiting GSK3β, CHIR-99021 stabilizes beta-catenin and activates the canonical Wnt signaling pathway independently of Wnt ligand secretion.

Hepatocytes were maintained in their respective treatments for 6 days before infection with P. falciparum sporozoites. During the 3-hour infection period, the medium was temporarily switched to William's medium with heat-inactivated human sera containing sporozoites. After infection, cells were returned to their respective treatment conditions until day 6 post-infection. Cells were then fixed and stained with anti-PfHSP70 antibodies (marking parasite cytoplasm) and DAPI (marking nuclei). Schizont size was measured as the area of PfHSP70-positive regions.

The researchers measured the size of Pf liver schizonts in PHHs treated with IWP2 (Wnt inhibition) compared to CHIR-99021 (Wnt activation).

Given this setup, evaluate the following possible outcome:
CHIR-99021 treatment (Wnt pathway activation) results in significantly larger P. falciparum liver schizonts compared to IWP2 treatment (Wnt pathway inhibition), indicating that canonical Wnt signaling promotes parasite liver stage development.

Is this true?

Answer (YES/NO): NO